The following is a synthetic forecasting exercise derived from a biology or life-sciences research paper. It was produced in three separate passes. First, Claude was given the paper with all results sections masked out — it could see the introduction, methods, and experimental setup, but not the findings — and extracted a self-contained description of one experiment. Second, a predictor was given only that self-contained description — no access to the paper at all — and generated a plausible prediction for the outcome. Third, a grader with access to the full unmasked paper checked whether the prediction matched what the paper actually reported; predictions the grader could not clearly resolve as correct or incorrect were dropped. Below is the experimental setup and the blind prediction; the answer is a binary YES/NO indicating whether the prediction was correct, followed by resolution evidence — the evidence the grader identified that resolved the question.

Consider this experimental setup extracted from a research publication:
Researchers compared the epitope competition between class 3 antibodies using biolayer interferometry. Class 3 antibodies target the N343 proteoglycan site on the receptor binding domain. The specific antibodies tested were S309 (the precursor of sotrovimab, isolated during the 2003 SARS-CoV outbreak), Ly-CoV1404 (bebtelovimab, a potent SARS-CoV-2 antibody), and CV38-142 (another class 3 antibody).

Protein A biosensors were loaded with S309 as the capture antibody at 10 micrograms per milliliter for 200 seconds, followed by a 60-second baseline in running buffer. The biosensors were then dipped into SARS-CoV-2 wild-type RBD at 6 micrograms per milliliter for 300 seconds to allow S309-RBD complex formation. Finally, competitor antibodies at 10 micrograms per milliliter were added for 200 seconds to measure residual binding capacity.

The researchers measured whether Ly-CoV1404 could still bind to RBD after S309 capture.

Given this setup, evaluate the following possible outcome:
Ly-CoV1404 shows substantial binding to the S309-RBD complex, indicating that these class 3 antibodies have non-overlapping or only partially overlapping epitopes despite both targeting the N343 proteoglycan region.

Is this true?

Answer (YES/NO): NO